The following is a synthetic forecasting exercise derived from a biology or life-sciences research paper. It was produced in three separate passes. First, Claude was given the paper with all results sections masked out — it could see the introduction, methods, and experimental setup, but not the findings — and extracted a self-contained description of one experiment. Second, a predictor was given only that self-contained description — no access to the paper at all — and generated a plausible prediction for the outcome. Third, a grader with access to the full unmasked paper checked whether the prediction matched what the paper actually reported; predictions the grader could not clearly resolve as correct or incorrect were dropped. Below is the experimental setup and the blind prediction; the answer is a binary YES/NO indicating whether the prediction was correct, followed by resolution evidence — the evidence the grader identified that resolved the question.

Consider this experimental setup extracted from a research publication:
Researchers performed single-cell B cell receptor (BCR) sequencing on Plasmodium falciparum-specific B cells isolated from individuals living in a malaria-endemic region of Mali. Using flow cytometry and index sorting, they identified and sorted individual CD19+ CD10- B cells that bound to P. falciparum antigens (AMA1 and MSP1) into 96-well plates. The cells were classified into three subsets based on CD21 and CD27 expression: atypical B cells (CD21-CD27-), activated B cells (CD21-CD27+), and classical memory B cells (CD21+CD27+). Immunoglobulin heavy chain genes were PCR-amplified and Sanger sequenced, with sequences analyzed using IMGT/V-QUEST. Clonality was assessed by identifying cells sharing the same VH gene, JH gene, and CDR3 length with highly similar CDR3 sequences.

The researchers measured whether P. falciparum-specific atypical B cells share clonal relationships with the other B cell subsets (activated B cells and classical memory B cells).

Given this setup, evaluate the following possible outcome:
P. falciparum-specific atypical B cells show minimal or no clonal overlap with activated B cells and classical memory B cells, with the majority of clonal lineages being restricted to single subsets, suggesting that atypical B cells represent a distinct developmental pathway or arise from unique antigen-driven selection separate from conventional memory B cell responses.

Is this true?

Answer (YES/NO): NO